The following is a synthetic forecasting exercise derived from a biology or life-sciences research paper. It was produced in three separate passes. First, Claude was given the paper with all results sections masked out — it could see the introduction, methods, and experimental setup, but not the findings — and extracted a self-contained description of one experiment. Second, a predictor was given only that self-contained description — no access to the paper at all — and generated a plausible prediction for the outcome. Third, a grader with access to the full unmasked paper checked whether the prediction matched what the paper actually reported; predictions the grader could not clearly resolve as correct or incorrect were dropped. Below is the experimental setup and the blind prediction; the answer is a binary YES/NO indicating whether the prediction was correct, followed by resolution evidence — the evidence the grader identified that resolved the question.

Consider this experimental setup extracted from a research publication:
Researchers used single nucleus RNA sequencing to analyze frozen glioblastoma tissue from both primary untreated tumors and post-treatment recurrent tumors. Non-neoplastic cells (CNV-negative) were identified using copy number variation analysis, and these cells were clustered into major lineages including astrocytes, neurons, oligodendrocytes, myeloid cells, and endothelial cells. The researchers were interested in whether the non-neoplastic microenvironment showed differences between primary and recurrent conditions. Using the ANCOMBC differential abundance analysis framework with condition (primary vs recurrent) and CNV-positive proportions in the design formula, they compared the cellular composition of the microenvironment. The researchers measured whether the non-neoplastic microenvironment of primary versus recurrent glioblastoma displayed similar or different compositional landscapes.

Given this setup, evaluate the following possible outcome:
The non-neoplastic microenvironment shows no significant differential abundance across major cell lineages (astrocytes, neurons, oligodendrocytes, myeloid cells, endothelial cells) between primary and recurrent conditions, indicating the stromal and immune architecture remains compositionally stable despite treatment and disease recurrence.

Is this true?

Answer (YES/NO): NO